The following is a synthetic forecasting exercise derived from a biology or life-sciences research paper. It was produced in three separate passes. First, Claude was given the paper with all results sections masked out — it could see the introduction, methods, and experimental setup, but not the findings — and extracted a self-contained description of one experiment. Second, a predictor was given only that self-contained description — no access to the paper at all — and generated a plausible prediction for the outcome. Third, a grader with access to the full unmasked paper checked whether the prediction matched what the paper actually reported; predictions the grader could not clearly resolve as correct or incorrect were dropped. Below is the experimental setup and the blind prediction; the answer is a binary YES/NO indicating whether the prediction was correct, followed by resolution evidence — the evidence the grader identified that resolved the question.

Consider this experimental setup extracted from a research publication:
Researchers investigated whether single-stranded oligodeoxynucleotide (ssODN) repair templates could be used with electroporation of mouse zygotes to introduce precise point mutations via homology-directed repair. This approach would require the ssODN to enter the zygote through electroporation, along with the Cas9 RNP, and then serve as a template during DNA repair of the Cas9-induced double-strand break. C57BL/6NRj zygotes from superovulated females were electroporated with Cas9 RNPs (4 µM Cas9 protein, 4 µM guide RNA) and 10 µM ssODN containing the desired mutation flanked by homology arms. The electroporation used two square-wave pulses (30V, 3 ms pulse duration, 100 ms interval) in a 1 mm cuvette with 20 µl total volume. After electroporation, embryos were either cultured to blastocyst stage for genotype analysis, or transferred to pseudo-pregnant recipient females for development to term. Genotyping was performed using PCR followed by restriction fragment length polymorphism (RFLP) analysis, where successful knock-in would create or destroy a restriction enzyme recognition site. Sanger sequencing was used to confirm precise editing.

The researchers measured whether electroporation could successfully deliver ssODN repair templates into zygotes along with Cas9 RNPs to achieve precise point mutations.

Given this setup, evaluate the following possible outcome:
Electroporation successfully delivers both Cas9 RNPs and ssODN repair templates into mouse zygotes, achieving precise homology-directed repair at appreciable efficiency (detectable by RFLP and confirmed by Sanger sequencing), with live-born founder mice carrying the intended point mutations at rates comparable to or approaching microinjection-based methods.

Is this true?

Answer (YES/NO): YES